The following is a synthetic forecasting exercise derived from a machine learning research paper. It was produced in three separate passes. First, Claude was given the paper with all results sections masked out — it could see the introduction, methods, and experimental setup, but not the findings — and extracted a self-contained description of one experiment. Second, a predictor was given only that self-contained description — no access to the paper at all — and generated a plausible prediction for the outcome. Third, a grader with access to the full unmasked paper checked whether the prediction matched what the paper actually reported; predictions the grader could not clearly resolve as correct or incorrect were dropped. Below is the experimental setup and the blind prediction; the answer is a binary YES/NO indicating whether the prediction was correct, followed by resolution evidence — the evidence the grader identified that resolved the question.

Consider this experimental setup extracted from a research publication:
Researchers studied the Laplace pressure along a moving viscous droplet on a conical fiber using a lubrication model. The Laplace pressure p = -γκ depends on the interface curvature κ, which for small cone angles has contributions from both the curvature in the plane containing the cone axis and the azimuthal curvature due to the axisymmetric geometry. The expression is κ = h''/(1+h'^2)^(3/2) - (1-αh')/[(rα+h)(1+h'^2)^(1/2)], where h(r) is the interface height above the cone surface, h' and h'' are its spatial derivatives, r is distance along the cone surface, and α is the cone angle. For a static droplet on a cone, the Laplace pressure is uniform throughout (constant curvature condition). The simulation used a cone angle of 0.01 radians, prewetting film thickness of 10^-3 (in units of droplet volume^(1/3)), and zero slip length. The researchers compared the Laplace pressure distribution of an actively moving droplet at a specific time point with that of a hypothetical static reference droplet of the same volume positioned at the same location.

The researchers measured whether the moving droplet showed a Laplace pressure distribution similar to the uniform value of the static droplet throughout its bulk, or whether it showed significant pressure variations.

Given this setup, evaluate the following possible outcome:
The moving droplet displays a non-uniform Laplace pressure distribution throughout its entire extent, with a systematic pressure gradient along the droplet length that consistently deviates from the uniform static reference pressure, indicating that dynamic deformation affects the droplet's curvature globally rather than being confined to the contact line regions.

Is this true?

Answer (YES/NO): NO